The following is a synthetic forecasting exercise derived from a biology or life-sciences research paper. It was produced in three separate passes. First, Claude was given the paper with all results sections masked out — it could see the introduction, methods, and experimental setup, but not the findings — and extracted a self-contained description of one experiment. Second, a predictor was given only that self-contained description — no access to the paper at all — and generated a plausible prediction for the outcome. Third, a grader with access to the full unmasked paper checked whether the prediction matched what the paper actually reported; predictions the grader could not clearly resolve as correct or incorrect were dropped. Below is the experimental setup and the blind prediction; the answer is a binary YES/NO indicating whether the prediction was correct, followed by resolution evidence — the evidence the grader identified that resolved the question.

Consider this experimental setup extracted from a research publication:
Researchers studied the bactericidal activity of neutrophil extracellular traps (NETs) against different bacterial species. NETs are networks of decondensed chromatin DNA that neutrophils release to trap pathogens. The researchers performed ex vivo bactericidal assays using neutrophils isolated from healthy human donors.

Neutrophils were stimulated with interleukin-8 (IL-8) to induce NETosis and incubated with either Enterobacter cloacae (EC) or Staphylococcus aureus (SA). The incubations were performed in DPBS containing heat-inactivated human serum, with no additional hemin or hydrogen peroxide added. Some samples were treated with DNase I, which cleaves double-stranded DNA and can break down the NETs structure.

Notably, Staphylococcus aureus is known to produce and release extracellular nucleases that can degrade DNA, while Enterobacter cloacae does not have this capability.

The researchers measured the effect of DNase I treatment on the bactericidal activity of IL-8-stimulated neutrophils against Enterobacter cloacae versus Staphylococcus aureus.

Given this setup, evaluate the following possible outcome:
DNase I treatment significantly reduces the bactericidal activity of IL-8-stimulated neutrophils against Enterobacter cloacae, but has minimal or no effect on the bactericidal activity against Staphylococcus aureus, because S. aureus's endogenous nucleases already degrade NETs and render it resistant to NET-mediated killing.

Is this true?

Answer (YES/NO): NO